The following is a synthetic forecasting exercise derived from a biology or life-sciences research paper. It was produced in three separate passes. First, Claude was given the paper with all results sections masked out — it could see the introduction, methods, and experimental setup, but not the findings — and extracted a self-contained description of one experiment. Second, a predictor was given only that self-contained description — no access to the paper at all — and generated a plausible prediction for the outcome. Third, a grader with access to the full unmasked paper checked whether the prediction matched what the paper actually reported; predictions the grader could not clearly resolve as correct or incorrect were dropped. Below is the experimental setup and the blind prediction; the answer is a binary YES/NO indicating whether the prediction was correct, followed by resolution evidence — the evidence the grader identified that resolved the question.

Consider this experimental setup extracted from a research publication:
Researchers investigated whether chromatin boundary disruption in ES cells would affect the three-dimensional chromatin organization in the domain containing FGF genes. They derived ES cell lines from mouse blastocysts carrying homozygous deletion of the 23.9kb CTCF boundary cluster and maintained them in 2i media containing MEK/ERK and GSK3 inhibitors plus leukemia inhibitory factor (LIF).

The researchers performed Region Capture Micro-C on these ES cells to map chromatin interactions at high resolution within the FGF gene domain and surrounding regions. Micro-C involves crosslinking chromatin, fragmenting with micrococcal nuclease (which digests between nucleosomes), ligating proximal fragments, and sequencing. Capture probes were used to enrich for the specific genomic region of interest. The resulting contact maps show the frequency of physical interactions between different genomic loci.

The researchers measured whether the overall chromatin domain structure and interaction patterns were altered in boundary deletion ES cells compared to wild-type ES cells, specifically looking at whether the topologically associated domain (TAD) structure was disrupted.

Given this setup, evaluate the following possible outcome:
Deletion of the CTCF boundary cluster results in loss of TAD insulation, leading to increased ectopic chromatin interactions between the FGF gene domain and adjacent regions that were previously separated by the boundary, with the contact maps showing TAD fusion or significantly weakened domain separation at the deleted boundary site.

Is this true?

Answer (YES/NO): YES